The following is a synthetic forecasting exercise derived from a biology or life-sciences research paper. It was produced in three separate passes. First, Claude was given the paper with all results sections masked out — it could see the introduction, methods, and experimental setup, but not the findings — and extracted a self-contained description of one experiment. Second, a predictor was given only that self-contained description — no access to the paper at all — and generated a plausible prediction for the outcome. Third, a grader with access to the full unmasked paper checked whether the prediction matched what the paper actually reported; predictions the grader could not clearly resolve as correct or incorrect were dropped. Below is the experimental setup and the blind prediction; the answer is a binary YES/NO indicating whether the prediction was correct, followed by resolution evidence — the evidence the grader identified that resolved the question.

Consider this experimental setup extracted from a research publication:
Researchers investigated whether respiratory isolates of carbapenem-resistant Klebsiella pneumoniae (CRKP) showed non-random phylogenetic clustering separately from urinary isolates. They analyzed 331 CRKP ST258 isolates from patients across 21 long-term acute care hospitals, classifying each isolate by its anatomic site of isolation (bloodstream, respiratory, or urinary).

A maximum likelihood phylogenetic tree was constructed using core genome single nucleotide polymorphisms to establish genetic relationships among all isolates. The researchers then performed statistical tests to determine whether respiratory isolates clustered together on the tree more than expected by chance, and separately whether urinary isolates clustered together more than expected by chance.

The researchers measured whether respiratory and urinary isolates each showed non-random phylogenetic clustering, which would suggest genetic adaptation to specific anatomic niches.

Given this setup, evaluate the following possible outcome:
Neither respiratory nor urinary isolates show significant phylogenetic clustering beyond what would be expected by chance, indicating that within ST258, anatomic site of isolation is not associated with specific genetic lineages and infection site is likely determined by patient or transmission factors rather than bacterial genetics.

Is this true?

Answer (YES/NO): NO